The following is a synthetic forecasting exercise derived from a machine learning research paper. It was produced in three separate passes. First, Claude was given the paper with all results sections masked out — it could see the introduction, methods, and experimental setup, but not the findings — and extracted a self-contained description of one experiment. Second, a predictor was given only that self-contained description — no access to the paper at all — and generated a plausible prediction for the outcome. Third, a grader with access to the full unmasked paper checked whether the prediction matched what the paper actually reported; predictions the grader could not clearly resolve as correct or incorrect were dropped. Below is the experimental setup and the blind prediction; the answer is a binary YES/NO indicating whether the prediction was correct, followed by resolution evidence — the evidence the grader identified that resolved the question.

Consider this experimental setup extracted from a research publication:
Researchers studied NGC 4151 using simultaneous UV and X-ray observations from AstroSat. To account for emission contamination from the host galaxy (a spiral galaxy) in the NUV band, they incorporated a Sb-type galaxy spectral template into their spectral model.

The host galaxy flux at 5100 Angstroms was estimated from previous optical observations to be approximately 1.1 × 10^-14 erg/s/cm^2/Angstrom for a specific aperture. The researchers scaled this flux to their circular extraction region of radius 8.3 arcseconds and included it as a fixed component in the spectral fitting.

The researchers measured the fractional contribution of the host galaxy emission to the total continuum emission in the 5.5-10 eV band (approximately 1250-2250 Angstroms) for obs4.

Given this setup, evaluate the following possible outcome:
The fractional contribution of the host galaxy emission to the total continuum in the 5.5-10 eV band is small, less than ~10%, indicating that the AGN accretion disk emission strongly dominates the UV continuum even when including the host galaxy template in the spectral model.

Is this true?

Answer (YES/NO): YES